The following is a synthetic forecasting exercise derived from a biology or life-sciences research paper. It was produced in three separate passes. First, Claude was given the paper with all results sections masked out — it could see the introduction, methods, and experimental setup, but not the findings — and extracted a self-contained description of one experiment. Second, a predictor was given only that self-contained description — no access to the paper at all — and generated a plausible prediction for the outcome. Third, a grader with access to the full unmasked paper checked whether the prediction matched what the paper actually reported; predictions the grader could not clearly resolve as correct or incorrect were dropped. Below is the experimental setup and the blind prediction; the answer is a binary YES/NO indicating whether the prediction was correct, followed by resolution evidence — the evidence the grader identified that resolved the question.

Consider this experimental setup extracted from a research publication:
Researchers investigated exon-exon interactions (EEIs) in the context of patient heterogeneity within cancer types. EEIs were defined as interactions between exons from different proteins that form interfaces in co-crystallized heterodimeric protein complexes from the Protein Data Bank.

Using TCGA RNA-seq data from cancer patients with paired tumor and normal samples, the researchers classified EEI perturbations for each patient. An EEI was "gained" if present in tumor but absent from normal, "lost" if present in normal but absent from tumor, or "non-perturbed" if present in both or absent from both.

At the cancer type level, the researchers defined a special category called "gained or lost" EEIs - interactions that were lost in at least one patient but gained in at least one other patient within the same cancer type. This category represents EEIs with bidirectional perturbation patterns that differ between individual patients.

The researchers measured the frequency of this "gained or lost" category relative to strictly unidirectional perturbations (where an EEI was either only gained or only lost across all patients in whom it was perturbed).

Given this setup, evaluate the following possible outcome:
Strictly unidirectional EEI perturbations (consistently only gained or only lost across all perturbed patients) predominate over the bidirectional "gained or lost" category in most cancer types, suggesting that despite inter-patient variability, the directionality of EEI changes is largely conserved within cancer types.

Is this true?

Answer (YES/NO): NO